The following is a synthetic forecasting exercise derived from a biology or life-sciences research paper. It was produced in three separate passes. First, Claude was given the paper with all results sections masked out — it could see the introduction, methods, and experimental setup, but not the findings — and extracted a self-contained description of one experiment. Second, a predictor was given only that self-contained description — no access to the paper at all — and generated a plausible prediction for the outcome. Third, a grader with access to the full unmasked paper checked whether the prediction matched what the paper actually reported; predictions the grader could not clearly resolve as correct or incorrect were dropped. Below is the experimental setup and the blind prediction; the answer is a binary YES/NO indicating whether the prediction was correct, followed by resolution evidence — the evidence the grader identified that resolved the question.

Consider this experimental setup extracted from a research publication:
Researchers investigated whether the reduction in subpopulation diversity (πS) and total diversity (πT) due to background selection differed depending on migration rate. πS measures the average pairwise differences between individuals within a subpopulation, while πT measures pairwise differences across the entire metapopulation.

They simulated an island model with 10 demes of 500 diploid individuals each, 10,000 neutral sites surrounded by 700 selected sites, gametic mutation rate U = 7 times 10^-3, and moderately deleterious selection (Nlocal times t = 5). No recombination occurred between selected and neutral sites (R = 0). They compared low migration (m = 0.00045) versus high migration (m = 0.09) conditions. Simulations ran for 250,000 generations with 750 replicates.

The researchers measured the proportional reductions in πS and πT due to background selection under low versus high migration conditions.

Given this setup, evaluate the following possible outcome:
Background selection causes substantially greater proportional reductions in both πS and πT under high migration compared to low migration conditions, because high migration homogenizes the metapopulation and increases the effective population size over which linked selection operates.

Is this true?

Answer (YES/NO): NO